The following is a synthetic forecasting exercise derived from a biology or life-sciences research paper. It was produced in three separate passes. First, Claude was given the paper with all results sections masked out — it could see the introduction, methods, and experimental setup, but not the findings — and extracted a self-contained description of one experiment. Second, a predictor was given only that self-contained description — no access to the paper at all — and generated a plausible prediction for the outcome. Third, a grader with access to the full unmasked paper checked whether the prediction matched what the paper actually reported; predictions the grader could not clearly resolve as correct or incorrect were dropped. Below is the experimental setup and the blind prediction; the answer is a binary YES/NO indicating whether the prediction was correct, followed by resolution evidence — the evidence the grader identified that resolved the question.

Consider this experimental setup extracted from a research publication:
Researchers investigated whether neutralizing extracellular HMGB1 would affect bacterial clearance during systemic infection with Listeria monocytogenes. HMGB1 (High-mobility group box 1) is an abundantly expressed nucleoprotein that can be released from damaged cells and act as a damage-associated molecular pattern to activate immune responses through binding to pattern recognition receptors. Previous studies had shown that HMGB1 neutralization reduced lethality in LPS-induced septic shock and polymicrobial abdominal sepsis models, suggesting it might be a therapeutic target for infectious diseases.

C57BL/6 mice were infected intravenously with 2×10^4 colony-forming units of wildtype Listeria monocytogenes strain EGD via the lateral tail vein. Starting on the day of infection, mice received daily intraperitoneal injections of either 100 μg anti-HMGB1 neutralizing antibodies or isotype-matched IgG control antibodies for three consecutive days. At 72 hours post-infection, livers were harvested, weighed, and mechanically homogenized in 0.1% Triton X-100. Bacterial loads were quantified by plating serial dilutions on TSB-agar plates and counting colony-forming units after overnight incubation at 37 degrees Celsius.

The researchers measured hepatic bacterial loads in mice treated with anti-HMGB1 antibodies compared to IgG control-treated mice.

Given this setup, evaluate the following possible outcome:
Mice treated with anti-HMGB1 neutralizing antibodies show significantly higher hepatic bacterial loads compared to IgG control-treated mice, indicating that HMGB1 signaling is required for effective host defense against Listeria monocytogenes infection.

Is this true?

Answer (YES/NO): YES